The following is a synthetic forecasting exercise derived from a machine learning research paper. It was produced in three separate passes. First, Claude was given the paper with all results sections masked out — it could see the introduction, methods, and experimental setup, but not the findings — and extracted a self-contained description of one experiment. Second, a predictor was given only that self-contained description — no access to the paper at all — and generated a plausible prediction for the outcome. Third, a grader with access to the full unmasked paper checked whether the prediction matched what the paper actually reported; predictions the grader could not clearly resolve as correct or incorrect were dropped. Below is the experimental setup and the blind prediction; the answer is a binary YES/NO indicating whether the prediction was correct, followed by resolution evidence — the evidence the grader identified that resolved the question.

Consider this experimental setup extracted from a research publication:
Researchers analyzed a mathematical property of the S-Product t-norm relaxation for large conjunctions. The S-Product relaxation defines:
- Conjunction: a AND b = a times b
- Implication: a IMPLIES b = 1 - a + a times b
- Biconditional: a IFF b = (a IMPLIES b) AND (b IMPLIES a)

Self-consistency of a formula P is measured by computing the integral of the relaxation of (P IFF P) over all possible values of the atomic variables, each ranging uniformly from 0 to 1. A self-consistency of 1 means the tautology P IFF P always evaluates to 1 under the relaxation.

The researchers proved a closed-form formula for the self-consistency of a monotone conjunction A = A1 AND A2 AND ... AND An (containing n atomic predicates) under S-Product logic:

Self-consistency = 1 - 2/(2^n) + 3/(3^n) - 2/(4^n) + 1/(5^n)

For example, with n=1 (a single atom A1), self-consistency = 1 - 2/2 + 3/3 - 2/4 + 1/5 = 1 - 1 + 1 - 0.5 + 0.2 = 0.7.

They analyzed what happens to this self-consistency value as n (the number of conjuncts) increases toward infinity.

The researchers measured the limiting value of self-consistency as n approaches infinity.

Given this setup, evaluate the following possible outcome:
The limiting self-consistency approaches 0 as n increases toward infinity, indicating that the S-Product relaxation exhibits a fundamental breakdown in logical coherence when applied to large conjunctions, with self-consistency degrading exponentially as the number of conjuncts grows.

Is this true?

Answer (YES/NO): NO